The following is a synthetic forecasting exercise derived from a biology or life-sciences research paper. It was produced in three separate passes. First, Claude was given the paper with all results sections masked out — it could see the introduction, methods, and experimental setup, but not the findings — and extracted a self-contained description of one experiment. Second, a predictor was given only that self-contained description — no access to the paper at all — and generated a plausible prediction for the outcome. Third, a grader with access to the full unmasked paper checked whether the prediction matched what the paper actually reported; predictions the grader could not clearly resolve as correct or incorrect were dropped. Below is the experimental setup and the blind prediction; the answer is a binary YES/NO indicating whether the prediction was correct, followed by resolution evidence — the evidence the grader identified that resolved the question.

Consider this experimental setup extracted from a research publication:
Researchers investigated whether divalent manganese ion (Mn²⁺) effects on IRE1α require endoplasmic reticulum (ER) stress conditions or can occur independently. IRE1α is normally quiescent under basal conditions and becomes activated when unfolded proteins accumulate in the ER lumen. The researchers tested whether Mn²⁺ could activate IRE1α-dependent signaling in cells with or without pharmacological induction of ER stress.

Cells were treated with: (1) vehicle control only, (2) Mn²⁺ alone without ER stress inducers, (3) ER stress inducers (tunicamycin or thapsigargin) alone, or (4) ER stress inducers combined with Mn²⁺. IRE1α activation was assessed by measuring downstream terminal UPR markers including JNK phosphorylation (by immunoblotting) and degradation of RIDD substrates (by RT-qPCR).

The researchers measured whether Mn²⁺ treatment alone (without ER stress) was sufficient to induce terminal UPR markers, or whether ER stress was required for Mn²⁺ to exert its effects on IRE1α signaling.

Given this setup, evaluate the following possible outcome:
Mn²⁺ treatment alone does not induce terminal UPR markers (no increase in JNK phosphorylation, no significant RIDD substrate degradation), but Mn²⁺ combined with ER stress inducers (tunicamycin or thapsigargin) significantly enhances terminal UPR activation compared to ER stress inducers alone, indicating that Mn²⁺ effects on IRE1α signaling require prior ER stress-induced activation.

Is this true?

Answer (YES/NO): YES